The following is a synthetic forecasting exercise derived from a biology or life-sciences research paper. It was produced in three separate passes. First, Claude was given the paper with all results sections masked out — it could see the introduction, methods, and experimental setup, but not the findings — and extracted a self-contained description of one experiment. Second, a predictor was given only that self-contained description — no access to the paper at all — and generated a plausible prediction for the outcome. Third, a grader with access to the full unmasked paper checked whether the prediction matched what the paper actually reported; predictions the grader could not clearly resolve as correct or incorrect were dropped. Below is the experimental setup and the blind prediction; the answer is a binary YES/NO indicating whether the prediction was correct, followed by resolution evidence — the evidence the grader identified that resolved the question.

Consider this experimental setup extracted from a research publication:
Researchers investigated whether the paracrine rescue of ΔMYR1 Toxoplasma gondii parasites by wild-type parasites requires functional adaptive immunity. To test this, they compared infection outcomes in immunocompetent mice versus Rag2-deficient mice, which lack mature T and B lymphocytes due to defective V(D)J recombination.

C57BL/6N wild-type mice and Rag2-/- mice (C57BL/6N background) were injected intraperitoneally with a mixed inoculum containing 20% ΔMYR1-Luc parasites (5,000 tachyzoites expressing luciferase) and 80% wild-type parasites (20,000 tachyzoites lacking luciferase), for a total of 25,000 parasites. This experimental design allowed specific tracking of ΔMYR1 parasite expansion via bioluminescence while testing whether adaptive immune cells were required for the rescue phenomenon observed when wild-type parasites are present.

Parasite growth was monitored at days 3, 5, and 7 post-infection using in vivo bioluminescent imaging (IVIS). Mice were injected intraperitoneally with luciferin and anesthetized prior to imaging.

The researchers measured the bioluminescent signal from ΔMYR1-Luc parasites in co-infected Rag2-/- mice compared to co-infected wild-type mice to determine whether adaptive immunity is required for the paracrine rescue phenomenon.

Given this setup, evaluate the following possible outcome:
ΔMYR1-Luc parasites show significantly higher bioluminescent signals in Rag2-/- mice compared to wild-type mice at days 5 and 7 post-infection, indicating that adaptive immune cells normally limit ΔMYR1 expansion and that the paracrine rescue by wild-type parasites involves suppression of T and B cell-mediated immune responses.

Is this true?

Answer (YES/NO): NO